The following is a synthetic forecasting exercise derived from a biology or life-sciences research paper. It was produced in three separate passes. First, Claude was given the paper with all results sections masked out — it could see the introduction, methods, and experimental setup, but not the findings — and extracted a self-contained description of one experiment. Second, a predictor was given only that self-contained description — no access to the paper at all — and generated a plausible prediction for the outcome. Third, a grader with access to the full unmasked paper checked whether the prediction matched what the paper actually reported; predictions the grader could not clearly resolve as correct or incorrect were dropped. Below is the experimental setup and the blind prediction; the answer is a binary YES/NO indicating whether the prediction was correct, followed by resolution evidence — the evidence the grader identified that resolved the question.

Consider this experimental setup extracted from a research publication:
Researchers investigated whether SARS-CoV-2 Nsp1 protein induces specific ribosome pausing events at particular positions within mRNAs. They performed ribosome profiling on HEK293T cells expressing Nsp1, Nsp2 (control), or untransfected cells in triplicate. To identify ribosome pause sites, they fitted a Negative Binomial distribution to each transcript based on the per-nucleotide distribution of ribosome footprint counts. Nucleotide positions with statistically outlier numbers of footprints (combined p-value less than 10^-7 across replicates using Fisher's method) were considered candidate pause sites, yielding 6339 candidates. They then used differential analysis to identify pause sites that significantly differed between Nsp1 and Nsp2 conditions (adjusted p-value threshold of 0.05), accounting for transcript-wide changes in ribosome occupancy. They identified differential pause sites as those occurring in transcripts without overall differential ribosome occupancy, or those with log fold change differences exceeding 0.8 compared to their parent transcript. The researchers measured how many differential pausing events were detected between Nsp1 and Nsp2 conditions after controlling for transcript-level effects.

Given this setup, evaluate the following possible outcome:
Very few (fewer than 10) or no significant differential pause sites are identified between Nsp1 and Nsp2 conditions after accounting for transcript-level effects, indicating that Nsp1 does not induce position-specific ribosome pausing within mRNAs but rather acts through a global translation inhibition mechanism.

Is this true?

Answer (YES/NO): NO